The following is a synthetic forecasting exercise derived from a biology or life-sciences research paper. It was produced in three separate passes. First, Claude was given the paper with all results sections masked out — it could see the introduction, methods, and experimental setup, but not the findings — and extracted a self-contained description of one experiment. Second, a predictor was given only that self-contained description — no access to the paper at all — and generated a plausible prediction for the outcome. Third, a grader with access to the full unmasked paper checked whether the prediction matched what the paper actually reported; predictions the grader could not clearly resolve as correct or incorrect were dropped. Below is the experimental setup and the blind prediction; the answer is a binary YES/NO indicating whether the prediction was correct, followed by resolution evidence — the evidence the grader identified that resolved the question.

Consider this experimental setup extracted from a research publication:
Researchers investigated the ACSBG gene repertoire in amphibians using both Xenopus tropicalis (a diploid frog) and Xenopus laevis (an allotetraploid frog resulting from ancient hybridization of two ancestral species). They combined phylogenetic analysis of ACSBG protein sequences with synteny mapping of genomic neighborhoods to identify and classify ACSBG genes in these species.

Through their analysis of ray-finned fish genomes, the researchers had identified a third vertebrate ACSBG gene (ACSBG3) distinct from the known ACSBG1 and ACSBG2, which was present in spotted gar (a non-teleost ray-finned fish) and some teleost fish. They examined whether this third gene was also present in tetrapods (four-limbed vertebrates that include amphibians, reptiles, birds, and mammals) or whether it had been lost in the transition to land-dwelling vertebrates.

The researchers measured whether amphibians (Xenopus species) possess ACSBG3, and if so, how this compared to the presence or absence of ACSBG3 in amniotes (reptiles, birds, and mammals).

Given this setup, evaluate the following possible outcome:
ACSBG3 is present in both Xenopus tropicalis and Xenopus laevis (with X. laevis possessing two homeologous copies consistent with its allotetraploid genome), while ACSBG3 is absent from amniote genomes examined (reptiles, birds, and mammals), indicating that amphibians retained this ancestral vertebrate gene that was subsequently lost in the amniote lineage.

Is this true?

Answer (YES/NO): NO